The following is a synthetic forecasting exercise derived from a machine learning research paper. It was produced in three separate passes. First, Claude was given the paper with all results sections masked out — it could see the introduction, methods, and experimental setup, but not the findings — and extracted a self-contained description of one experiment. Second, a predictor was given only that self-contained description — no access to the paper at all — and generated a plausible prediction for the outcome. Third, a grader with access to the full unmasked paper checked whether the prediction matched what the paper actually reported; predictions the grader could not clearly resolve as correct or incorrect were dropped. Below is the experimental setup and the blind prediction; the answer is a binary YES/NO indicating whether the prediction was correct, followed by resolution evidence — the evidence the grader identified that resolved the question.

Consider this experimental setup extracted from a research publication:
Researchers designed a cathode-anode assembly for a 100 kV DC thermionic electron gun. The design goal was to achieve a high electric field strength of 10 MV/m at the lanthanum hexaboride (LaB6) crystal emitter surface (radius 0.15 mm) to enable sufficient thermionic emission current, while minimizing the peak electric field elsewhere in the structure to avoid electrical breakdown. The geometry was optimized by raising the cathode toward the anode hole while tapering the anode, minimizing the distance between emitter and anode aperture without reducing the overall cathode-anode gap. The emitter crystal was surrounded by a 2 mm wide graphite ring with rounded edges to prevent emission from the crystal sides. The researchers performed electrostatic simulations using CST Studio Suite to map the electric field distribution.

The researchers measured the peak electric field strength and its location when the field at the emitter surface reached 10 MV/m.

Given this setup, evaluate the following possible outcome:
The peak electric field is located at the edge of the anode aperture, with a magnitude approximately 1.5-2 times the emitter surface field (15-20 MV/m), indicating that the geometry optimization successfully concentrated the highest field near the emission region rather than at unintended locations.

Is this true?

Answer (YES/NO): NO